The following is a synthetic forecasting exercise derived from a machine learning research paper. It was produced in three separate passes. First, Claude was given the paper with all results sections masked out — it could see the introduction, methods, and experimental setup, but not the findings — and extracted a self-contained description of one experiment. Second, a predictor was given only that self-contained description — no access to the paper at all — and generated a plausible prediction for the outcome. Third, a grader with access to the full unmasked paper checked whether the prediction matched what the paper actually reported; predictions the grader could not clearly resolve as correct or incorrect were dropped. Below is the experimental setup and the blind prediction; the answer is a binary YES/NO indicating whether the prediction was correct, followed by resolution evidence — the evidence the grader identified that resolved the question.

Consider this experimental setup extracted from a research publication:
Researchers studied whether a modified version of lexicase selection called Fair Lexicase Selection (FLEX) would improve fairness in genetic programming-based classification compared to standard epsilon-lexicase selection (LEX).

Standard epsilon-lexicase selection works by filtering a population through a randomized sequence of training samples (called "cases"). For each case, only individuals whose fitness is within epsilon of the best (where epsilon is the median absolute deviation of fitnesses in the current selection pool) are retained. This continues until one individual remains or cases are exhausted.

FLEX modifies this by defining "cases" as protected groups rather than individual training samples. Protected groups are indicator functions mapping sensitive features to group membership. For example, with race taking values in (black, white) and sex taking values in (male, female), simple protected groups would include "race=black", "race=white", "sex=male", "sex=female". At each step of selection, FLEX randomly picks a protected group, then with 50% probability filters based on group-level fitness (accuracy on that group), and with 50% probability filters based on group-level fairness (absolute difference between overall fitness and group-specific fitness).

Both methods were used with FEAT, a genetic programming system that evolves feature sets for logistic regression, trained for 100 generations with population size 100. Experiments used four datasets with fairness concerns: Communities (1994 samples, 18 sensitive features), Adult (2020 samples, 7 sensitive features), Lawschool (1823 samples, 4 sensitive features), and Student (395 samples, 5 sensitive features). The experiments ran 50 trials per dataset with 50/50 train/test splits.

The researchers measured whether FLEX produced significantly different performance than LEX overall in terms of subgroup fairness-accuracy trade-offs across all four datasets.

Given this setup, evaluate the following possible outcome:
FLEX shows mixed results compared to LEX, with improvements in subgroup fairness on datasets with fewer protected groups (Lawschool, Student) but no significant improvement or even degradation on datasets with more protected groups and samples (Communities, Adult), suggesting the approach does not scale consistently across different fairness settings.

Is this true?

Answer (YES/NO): NO